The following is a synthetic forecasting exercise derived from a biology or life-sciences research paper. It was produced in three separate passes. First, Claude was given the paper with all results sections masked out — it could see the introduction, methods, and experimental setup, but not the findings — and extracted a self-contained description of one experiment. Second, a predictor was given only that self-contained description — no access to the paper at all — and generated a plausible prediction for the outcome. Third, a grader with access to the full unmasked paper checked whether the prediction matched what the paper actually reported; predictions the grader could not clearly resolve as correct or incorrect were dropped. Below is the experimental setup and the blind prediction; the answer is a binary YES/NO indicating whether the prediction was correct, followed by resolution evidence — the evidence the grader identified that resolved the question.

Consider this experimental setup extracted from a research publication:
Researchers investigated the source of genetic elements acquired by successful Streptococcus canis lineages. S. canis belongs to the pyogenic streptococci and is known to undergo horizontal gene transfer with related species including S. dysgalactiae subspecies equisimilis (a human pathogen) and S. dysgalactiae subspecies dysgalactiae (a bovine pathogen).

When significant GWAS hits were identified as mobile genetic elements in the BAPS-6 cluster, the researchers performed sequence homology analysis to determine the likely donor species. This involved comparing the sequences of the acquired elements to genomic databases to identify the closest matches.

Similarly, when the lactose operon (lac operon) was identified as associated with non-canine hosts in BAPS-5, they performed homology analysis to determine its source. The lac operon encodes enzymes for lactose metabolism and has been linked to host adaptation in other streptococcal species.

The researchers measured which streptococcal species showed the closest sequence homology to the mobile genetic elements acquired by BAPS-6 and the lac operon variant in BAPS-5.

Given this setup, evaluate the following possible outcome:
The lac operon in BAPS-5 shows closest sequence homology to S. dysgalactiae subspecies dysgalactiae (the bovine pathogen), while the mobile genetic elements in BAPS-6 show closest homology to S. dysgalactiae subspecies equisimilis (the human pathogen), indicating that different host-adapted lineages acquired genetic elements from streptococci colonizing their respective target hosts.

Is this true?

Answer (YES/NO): NO